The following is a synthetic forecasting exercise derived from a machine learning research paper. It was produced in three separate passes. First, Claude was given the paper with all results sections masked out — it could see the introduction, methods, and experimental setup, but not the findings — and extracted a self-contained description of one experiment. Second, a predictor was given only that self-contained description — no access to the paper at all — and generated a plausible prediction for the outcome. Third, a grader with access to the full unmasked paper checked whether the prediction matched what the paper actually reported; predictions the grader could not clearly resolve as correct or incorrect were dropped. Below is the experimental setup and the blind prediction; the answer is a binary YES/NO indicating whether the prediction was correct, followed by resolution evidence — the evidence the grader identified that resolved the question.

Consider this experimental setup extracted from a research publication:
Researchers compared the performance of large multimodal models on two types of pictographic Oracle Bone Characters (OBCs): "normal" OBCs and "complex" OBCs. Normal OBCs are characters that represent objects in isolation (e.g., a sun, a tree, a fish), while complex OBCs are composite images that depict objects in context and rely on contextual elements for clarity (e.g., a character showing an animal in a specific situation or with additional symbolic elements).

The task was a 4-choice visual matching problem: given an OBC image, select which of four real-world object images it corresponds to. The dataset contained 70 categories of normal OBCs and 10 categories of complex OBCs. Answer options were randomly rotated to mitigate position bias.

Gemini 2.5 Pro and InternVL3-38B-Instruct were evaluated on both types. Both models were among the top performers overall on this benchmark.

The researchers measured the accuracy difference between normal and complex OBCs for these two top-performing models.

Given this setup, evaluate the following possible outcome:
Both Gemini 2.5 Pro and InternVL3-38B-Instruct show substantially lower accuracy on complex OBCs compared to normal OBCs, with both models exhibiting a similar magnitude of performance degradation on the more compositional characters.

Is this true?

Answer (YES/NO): YES